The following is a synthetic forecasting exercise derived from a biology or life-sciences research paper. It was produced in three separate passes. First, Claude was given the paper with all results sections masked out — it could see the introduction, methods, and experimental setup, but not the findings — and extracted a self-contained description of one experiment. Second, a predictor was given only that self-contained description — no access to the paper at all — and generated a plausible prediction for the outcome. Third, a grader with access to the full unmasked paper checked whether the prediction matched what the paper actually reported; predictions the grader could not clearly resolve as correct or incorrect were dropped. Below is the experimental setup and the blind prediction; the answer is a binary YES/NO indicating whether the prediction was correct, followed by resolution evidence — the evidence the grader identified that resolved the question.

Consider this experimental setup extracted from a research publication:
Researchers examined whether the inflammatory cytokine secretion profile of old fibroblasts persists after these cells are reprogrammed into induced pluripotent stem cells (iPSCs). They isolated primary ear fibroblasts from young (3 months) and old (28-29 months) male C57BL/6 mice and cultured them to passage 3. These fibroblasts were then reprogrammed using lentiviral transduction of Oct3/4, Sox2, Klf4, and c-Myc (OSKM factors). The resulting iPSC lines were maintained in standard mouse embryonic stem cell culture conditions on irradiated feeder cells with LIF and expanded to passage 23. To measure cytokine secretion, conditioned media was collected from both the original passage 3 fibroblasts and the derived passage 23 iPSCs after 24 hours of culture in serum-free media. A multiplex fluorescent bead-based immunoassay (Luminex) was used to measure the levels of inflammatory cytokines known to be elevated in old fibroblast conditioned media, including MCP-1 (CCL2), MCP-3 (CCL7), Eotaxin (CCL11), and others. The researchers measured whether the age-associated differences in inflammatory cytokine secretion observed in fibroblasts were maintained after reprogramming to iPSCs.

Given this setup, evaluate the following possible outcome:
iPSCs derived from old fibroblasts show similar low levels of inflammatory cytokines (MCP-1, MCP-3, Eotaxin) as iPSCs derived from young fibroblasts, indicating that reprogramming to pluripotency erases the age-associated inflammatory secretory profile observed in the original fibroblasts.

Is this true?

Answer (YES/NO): YES